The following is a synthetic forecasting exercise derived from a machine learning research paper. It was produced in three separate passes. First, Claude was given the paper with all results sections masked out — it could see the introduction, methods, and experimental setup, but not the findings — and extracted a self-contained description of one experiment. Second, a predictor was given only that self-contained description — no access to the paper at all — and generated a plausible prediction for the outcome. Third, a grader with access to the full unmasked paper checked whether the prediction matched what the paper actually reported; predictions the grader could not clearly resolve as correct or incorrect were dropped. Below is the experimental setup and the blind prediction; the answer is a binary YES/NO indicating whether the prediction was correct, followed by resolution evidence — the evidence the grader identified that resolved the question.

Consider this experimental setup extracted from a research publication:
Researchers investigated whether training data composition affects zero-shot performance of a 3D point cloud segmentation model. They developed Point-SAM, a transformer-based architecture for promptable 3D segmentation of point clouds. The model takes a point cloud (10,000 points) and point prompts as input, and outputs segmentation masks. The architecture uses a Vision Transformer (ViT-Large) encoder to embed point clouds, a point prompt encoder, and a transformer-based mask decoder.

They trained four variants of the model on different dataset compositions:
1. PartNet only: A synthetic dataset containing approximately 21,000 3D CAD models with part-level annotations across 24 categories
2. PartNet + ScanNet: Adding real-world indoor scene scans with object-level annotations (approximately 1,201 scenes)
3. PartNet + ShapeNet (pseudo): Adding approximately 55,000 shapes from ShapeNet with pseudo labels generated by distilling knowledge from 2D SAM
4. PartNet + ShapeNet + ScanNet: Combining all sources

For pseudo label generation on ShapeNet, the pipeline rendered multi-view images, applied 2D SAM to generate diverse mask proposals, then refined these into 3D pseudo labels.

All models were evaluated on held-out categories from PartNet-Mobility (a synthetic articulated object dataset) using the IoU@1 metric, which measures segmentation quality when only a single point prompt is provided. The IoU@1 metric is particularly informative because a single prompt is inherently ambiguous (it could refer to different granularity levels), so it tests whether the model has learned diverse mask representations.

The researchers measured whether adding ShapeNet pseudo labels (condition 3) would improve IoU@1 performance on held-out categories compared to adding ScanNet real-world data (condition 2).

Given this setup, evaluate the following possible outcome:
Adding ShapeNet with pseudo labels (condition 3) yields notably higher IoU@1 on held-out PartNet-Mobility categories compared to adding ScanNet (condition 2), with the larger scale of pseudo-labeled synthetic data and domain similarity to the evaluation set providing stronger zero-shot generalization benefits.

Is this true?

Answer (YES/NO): YES